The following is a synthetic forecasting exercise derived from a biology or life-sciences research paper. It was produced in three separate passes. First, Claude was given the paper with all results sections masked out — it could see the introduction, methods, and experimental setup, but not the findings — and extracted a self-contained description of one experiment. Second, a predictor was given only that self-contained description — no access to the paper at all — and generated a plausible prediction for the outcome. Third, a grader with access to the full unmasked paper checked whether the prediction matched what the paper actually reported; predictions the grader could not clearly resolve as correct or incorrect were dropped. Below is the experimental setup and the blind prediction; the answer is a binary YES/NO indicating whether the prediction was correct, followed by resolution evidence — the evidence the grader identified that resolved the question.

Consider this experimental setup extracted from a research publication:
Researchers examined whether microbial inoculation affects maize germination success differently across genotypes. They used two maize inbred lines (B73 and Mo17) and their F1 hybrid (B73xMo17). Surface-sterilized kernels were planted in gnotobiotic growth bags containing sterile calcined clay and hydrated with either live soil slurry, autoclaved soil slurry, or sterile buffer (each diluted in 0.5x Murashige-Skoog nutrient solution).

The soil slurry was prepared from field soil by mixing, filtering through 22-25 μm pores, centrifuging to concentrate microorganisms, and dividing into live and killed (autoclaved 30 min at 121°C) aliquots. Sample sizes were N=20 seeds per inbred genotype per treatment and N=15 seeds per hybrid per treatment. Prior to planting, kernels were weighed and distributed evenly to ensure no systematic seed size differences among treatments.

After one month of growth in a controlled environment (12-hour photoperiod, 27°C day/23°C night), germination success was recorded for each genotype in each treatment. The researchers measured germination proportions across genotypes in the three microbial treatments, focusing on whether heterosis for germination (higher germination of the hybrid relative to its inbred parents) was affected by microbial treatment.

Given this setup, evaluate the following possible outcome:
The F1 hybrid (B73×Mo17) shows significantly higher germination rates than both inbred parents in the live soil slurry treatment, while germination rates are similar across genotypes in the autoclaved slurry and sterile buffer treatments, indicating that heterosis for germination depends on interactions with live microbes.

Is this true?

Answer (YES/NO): NO